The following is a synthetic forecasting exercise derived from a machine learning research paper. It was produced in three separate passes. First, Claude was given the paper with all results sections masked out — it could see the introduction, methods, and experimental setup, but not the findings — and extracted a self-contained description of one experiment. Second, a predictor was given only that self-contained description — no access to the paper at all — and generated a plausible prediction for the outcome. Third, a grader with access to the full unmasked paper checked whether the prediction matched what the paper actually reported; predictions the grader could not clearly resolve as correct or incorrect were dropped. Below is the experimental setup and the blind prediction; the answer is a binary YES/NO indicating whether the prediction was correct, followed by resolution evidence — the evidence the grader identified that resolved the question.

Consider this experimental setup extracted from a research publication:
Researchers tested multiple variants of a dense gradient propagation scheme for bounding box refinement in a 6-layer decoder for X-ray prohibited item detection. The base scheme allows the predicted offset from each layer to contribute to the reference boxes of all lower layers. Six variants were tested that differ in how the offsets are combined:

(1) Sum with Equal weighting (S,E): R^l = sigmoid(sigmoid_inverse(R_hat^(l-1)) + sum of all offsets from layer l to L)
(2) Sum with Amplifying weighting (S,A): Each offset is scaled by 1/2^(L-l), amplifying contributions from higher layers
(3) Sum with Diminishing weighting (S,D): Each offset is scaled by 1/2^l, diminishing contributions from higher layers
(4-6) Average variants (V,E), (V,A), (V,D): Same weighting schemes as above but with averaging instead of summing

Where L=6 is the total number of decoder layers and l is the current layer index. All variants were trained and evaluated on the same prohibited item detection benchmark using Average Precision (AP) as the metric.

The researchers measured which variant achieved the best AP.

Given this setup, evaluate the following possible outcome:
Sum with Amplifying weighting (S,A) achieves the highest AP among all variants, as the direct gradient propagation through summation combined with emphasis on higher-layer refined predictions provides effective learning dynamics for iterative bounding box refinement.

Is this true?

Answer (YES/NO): NO